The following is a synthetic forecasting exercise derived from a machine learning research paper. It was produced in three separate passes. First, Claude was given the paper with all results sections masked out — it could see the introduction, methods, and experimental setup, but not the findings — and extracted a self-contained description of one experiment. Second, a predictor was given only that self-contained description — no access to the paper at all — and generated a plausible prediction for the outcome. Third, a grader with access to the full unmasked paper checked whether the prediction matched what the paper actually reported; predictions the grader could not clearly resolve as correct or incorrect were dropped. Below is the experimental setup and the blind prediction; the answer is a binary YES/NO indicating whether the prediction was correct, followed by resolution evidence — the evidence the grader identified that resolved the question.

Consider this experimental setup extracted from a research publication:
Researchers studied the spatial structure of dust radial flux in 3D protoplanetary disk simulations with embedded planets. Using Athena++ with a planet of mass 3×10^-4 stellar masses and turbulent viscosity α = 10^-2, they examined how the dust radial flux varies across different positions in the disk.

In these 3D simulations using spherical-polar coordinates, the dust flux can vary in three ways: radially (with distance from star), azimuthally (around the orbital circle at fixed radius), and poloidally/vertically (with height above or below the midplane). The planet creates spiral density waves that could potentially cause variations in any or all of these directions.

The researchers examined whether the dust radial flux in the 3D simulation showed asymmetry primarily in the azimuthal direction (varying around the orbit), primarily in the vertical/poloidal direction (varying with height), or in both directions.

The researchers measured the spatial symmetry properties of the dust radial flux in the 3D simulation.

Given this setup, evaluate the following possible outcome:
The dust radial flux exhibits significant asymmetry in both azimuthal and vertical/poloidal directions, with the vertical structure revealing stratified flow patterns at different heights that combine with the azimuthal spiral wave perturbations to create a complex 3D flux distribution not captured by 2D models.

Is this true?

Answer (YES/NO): YES